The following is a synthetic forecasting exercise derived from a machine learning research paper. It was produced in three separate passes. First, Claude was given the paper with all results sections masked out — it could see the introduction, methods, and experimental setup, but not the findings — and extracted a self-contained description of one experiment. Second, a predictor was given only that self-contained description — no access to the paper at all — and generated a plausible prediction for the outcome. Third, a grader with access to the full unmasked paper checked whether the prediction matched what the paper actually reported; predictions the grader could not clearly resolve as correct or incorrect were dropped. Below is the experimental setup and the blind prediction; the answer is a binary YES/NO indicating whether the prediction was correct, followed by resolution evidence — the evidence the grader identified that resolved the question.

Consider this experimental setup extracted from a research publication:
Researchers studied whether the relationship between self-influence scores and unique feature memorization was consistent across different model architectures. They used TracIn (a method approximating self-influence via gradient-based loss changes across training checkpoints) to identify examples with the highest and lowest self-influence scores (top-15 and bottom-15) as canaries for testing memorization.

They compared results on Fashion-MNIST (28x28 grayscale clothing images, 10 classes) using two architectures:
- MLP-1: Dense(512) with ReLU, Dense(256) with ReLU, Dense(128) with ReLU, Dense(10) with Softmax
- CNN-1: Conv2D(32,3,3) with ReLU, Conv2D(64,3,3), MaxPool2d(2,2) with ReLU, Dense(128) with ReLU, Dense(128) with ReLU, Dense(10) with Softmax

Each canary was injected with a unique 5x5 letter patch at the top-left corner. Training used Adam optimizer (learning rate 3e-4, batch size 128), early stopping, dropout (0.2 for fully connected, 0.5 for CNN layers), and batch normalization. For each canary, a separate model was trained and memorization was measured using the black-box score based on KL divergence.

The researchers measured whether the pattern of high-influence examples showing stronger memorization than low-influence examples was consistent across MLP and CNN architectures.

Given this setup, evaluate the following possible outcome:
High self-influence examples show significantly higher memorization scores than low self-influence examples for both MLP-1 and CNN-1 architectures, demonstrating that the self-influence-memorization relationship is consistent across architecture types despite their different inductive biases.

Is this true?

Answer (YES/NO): NO